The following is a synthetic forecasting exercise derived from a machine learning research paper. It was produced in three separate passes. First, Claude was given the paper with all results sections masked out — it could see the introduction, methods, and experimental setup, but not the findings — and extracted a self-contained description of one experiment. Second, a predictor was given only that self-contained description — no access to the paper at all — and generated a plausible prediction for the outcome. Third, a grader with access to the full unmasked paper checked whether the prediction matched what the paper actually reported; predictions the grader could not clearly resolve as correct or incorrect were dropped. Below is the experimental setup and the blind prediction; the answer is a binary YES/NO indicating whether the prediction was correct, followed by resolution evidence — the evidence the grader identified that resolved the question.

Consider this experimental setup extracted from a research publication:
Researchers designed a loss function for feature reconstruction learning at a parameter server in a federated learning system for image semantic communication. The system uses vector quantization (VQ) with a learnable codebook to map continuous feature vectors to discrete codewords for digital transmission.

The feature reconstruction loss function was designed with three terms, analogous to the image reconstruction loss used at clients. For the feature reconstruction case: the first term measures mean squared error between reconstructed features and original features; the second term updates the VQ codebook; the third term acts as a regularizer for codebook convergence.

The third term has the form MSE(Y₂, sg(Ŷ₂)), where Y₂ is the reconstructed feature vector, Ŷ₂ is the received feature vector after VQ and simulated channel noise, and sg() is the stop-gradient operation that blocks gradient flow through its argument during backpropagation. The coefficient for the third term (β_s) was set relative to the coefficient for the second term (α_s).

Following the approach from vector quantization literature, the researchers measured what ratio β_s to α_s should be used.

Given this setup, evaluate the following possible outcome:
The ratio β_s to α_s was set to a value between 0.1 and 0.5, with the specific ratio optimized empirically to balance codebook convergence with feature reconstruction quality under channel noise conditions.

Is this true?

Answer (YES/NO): NO